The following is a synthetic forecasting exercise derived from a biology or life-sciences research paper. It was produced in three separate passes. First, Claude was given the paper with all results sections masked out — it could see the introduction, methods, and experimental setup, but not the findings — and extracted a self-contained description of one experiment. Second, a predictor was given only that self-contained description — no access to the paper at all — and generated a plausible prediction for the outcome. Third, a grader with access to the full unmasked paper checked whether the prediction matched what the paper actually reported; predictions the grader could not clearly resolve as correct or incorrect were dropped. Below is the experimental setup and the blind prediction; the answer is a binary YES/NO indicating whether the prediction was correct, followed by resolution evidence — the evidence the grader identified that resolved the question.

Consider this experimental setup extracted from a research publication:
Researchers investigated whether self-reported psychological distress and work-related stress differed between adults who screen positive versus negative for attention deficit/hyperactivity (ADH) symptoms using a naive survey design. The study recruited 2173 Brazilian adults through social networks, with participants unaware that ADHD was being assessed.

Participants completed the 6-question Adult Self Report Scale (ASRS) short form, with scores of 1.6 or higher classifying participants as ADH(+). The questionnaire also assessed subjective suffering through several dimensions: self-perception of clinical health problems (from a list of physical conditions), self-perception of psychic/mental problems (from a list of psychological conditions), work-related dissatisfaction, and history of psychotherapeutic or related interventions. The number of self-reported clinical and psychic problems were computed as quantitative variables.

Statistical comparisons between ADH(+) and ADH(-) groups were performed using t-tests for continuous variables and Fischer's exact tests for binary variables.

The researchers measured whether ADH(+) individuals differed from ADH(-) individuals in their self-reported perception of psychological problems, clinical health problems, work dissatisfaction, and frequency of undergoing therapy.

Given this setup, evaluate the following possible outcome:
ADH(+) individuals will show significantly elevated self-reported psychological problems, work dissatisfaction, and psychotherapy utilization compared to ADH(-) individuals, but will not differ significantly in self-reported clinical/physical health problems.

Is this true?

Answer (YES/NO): NO